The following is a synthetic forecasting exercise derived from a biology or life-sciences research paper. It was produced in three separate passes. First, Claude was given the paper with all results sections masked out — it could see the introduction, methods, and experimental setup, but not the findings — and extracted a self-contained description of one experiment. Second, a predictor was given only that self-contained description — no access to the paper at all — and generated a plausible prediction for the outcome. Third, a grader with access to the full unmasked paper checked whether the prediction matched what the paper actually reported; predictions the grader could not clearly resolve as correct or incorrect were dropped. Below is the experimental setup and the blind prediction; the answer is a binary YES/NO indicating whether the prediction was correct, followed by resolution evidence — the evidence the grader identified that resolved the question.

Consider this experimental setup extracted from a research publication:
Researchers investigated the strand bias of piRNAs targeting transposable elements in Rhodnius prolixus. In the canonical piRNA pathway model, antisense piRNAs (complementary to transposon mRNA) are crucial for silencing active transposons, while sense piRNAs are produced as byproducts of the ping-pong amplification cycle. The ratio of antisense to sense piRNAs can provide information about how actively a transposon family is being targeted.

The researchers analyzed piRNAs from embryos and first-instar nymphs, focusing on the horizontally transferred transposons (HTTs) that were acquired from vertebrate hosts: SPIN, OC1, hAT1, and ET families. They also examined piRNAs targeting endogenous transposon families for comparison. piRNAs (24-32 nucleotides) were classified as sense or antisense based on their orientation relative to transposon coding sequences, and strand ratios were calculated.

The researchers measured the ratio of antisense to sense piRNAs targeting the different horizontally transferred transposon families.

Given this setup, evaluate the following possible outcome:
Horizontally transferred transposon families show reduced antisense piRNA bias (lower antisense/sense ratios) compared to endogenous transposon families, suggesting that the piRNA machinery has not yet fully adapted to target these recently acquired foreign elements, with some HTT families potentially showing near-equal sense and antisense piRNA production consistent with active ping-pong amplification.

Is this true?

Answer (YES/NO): NO